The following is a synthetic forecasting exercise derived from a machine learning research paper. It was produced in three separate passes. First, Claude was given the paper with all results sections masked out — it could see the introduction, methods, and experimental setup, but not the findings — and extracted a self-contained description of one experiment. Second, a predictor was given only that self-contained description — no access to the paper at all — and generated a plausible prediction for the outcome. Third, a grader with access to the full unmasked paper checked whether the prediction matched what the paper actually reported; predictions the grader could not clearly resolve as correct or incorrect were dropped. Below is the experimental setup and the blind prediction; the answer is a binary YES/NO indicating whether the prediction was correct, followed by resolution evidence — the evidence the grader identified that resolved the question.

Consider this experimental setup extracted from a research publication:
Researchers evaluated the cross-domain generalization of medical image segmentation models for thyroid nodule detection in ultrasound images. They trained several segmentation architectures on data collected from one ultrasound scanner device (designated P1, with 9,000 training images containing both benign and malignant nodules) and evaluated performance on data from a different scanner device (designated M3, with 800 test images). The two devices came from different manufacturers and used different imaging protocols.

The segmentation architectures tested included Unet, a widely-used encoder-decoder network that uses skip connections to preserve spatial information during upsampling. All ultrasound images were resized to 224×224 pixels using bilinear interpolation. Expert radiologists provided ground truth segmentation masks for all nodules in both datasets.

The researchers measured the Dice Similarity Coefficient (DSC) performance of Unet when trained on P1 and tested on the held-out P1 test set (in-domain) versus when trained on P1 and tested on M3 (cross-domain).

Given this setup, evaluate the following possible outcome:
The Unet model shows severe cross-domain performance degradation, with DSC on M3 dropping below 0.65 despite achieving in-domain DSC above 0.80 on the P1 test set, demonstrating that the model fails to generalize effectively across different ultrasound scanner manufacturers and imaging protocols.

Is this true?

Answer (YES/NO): NO